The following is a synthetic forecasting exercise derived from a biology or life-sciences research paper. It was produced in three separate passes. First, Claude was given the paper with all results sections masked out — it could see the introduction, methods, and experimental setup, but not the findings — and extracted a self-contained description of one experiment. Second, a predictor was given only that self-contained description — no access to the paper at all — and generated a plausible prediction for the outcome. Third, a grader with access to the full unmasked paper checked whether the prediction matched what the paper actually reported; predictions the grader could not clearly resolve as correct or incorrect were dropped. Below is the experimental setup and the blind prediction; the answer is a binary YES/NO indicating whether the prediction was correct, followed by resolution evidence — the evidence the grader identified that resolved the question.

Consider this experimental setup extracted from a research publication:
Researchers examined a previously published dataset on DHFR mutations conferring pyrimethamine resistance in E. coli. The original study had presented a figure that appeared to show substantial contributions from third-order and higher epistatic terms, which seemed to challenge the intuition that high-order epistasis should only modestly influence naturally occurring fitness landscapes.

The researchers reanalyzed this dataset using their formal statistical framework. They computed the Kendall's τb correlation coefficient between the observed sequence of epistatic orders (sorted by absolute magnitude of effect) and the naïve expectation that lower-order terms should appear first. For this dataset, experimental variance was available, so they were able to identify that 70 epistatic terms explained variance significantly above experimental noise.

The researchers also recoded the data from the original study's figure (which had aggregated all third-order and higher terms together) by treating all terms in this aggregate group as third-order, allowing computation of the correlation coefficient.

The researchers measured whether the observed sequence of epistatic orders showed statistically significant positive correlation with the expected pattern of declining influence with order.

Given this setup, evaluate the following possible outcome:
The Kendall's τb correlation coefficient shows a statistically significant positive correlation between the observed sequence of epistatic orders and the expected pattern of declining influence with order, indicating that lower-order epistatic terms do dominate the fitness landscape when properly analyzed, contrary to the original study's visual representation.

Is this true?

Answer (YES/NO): YES